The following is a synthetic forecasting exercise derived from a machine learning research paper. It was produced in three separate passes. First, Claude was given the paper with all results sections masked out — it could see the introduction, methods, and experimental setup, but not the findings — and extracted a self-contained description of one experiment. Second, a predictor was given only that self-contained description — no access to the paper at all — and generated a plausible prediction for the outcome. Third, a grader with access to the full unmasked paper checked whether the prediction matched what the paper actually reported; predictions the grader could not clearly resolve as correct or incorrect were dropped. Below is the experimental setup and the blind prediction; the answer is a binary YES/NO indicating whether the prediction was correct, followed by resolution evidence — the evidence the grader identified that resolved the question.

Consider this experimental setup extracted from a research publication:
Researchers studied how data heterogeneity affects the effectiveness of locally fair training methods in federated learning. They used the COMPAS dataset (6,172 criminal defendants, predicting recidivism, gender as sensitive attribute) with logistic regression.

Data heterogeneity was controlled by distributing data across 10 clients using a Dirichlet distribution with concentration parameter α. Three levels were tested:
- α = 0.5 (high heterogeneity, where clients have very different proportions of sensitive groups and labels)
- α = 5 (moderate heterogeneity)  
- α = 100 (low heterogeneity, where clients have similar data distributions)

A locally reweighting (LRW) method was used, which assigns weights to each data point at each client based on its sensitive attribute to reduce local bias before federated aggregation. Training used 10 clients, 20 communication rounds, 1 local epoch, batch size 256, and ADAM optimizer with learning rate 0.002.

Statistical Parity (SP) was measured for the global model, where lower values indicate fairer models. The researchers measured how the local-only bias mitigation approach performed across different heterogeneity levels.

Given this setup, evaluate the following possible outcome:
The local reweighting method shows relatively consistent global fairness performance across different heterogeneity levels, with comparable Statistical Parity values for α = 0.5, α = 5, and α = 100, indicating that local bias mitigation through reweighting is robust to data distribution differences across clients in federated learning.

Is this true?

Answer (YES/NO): NO